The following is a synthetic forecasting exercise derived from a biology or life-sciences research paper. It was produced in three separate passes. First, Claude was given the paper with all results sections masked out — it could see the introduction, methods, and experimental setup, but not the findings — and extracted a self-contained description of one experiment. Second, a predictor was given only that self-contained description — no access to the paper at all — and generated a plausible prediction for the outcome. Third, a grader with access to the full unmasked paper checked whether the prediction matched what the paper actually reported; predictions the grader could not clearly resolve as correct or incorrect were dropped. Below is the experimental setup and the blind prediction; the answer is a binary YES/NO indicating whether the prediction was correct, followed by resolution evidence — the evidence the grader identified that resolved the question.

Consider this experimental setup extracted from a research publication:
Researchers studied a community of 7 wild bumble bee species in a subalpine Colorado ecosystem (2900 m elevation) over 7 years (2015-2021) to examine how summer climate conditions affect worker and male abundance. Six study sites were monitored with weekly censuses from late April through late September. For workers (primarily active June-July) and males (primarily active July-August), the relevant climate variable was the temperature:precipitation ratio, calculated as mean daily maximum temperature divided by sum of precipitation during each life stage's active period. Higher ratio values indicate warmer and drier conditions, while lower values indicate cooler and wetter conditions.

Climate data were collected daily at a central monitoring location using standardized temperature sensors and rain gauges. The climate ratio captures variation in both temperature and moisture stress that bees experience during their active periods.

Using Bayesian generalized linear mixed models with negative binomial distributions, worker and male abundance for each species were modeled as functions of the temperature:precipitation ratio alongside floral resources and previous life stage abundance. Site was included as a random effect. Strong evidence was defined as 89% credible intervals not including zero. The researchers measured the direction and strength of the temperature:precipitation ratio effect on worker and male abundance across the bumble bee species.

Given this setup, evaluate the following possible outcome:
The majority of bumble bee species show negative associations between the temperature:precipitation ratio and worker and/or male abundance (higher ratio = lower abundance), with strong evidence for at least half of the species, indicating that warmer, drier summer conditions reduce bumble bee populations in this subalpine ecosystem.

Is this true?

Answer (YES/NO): NO